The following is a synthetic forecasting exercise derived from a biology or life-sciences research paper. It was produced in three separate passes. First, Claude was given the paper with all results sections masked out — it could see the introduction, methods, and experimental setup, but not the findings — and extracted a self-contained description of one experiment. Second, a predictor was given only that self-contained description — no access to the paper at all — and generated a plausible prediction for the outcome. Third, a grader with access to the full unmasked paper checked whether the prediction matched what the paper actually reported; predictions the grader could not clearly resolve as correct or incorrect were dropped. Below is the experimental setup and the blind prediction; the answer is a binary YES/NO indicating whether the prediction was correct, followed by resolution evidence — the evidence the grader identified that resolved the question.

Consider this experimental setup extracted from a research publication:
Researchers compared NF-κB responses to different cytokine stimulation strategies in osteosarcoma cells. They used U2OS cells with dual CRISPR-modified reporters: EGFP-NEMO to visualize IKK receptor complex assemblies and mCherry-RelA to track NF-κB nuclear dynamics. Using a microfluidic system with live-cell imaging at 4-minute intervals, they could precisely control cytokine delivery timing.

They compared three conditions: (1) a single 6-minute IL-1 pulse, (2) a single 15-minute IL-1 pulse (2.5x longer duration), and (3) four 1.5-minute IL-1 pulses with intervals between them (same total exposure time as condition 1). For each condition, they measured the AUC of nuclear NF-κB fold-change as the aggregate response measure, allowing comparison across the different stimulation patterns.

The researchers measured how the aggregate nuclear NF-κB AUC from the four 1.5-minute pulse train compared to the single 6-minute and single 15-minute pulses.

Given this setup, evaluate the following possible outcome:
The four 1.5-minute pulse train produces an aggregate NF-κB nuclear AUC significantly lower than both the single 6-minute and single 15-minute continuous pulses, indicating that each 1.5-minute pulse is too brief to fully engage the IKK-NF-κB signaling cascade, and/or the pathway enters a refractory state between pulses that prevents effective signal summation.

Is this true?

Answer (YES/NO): NO